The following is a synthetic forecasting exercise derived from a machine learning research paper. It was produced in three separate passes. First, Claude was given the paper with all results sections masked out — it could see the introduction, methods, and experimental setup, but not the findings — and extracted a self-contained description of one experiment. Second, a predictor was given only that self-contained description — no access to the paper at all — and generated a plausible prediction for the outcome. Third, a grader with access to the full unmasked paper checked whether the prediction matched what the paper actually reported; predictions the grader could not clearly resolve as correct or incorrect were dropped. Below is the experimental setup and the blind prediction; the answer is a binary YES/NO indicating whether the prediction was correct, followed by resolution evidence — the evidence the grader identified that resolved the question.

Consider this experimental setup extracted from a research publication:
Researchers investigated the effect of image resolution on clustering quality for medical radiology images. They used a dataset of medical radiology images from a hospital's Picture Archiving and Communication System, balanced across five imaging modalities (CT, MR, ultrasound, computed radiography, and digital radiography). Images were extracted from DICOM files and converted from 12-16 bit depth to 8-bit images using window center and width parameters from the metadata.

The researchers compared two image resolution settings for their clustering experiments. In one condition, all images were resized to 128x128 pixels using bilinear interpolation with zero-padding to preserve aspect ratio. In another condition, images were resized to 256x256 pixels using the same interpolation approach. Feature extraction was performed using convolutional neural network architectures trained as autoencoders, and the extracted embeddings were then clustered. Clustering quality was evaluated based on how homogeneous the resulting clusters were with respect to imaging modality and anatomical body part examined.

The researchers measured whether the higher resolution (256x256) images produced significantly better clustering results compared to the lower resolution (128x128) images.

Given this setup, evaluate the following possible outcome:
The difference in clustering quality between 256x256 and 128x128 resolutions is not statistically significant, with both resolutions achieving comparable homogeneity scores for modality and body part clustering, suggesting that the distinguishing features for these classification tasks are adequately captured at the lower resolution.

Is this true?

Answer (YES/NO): YES